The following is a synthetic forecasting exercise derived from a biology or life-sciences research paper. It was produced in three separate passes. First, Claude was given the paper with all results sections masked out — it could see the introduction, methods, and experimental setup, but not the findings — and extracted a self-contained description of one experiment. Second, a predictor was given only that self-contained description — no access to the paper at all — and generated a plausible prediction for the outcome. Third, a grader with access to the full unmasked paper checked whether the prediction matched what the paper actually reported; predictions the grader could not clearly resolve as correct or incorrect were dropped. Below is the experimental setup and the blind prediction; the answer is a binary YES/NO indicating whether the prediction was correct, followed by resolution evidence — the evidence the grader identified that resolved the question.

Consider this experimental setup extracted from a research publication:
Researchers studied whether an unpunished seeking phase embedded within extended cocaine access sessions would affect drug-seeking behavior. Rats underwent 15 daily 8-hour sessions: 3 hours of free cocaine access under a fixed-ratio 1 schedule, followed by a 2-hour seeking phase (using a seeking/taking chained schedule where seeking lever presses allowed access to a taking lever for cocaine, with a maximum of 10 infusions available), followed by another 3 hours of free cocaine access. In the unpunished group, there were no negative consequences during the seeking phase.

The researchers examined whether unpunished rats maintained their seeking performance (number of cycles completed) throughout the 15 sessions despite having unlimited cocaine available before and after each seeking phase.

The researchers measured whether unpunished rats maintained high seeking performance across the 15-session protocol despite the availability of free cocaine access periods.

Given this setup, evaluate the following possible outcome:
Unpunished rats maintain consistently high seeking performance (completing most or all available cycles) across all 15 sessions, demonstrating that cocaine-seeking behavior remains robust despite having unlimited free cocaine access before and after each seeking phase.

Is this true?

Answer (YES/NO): YES